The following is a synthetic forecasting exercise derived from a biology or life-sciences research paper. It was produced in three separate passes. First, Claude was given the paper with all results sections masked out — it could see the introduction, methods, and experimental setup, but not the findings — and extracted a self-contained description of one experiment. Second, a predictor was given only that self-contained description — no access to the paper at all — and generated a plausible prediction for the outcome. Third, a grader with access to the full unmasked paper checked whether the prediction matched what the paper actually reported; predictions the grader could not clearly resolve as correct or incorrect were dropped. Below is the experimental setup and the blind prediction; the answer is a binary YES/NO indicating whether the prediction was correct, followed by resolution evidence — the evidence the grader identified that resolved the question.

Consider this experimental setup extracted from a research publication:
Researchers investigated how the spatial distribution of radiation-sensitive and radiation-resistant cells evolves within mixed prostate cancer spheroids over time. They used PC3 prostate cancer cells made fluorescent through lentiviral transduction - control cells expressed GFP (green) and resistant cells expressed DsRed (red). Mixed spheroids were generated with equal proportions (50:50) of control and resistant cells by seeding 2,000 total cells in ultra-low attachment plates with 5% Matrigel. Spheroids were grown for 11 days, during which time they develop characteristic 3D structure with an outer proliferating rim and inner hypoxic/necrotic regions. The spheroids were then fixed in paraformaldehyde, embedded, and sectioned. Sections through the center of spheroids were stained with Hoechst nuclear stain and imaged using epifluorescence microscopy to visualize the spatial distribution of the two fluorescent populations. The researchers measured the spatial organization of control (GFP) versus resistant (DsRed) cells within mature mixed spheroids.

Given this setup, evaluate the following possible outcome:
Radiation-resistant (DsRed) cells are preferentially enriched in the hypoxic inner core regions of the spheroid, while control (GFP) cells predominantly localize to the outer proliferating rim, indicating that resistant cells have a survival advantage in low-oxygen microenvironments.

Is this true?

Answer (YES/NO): NO